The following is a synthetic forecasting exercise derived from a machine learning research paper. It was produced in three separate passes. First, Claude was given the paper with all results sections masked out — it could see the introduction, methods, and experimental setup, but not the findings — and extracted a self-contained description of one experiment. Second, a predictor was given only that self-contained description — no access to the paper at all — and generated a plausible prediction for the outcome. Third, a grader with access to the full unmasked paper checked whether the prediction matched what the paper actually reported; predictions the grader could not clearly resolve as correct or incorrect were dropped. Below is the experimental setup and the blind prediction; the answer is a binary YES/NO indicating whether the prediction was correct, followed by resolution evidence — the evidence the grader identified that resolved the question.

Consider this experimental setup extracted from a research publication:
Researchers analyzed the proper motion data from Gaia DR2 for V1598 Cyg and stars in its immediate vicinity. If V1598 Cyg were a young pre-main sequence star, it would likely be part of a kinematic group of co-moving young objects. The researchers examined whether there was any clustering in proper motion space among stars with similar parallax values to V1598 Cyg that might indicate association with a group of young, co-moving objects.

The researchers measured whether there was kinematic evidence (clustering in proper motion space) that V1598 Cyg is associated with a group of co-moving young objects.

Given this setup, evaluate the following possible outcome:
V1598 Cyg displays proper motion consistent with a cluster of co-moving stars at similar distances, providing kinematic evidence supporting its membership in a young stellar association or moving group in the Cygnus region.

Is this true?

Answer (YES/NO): NO